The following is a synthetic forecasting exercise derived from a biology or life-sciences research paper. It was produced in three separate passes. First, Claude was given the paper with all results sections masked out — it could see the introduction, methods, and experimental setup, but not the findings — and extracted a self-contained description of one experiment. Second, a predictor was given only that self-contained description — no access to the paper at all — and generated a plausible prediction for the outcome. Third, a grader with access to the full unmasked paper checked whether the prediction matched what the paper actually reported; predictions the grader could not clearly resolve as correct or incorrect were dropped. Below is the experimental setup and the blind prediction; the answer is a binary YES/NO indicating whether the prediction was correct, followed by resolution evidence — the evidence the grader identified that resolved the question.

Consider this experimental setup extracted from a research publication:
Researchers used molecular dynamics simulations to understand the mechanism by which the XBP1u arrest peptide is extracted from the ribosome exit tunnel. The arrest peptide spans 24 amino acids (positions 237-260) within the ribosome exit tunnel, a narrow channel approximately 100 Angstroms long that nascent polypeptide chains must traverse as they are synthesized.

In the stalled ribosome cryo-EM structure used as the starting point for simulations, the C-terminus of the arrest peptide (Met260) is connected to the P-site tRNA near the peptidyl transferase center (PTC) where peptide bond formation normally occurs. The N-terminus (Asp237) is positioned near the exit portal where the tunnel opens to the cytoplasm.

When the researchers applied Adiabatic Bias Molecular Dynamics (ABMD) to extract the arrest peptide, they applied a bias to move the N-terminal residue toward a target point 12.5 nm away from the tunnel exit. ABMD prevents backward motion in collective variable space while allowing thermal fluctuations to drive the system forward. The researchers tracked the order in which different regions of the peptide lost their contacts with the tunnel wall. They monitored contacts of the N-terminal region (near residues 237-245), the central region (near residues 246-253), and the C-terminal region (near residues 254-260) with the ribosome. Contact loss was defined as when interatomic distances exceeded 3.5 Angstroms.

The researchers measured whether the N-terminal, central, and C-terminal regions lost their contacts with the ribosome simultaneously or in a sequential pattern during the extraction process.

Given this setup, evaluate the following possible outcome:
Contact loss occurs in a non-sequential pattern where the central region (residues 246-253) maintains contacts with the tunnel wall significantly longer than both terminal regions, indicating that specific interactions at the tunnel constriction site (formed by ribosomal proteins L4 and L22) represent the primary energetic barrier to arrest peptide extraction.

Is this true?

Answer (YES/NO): NO